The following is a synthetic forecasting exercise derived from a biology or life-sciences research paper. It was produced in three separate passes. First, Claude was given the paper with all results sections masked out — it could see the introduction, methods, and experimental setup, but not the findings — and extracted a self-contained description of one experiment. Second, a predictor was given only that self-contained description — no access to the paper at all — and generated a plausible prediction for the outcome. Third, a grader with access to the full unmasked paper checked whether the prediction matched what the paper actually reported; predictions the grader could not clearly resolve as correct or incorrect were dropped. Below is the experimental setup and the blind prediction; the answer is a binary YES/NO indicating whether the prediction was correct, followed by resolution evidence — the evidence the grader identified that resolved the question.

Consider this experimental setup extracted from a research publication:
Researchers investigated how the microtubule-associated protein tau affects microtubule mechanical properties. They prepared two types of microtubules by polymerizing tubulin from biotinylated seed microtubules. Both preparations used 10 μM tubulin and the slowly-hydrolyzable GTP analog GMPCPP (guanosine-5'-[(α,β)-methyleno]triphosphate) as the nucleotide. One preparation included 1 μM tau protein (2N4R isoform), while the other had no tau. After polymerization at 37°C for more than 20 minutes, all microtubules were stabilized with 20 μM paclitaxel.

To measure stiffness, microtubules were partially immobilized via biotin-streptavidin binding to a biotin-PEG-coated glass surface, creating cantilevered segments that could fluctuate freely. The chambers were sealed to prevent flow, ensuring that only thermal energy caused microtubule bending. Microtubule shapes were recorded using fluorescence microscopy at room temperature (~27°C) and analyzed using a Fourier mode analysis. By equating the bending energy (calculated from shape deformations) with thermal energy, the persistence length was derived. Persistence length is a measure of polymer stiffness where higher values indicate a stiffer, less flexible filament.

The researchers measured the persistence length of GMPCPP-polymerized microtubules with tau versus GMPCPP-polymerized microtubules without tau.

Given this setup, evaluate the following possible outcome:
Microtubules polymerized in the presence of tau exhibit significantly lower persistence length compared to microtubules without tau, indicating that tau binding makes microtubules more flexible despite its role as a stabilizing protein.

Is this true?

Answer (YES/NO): NO